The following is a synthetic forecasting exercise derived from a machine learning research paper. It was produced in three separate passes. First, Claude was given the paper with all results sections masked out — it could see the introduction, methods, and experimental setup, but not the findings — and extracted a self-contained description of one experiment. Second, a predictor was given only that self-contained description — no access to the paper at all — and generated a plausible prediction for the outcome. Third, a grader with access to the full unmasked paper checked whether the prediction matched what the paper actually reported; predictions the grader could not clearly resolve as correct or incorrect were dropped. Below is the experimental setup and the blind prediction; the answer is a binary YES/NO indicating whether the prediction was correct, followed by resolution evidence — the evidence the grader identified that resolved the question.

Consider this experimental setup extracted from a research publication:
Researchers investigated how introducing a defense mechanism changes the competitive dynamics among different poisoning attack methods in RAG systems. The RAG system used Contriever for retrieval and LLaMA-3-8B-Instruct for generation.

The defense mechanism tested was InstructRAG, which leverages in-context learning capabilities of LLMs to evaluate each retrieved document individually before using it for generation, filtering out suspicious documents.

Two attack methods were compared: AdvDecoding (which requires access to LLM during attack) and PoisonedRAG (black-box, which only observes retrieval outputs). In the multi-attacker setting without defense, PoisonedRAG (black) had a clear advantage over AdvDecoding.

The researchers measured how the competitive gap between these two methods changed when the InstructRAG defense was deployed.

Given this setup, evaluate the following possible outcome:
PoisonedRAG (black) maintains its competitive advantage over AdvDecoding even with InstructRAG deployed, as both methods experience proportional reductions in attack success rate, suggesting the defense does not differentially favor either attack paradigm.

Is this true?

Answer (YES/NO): NO